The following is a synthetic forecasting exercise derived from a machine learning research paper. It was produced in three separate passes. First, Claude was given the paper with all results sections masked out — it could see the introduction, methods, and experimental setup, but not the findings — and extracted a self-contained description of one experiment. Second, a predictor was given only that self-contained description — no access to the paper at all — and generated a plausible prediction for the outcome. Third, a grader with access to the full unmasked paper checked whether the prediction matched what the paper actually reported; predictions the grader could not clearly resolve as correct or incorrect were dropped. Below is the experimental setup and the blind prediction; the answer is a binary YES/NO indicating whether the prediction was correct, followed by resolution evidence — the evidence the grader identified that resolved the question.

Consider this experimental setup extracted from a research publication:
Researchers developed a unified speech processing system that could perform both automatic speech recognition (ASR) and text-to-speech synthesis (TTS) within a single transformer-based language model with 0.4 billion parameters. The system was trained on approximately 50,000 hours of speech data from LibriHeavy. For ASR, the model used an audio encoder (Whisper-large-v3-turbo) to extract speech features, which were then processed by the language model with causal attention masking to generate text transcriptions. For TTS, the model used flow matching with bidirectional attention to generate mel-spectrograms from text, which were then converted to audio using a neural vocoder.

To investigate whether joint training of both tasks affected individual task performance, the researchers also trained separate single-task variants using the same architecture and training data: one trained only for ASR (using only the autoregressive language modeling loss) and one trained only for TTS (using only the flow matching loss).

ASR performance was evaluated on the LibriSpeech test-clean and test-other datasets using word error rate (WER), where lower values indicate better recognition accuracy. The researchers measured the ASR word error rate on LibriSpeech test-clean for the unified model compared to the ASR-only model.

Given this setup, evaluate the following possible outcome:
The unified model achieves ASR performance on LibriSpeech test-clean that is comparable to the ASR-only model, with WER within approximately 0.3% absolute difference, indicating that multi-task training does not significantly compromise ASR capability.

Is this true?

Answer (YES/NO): NO